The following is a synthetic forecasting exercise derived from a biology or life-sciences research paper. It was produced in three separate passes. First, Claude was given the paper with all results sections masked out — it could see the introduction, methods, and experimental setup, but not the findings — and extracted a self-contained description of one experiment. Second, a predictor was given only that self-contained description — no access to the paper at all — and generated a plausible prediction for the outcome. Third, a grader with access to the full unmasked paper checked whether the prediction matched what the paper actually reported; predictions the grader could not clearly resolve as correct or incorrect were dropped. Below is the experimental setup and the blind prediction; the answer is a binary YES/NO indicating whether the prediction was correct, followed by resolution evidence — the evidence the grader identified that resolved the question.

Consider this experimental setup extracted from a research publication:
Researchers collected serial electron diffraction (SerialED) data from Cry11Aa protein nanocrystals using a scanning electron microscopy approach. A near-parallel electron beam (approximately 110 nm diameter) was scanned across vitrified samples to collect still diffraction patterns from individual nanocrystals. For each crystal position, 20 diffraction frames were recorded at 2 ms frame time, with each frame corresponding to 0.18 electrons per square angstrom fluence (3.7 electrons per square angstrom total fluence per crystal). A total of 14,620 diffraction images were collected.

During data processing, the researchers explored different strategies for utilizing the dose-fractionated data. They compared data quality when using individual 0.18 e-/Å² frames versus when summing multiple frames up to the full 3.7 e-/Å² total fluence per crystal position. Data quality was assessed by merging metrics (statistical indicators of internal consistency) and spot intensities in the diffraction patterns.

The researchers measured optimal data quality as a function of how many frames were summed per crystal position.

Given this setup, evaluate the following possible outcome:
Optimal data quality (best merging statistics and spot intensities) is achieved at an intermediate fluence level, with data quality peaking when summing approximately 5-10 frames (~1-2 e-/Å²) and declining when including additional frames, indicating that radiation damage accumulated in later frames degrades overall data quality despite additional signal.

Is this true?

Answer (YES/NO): NO